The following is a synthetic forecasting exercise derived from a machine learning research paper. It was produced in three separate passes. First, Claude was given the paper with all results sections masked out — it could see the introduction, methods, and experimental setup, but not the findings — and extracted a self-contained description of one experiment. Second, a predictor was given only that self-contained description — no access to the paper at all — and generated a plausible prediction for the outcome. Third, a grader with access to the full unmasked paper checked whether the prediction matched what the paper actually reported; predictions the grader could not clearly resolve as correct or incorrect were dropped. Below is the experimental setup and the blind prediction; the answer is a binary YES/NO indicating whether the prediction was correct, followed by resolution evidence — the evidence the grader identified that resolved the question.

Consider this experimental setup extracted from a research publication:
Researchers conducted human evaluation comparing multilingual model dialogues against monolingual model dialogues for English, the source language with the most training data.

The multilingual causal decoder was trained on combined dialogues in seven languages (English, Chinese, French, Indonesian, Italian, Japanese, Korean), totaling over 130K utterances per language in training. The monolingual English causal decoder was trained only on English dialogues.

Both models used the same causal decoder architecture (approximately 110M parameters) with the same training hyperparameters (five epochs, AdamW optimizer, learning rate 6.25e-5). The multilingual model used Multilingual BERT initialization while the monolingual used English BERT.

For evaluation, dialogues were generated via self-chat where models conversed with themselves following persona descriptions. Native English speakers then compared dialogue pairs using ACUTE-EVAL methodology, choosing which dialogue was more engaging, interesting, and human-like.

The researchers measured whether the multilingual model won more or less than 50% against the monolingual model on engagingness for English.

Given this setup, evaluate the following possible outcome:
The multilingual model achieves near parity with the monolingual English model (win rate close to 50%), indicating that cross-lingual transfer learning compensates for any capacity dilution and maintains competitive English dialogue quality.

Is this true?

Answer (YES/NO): NO